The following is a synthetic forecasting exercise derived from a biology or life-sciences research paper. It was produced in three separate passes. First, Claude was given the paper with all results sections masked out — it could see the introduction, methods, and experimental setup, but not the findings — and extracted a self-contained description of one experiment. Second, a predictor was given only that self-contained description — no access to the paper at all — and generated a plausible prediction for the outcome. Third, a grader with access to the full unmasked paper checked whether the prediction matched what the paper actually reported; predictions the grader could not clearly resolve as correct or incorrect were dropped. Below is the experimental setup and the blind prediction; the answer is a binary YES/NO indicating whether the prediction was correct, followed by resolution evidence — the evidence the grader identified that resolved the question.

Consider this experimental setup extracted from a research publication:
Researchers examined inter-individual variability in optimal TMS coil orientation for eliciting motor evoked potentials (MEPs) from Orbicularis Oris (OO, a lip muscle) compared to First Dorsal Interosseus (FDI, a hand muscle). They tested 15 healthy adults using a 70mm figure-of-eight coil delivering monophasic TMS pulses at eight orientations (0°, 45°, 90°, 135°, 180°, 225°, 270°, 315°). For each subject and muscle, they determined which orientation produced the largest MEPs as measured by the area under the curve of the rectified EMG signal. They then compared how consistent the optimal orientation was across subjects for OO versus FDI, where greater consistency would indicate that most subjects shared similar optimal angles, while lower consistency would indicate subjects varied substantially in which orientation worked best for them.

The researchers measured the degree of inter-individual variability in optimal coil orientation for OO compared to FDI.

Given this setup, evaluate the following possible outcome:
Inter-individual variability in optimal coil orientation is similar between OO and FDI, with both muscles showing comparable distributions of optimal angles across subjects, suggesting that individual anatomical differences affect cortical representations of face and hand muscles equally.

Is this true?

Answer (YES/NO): NO